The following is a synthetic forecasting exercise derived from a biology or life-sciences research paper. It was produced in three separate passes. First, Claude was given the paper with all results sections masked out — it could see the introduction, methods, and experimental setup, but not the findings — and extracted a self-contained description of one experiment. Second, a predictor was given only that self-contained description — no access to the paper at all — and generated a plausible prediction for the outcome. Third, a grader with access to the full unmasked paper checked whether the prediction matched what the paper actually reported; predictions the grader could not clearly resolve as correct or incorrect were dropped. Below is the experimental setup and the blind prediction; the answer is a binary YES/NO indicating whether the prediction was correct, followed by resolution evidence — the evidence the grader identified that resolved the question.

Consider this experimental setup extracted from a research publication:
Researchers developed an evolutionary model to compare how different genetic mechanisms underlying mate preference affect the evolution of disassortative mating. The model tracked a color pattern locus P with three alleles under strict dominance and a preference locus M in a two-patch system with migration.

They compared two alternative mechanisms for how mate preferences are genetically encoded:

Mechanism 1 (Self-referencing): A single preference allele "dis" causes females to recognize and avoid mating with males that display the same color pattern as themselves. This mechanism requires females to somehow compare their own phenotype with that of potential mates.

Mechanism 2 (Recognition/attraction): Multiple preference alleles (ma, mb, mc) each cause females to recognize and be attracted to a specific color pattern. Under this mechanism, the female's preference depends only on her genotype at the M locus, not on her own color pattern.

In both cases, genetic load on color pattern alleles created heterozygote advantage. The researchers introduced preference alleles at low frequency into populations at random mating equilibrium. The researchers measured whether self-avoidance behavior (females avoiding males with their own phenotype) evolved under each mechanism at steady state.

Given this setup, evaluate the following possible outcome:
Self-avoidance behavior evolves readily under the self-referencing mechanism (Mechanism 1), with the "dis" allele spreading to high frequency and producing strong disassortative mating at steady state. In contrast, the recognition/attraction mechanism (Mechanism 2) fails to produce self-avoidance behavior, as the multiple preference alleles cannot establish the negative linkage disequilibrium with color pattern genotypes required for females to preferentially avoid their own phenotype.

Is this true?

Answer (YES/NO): NO